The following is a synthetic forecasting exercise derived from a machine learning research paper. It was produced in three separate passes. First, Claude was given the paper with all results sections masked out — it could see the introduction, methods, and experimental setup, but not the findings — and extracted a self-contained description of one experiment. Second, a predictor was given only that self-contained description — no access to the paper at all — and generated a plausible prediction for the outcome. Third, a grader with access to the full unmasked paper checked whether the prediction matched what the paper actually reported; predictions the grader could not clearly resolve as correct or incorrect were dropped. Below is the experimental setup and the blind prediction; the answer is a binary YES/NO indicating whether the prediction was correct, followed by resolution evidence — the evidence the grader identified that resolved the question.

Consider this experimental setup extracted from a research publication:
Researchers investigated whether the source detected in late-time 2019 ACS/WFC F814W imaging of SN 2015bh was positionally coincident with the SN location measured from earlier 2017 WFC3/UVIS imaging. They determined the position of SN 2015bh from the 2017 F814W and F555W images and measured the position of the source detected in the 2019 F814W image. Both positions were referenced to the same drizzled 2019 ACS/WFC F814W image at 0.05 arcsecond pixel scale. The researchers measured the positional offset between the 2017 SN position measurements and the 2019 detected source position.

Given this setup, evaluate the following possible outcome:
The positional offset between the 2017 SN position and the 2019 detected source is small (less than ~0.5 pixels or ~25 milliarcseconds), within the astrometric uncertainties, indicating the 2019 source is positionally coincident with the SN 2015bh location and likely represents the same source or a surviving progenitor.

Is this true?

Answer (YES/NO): YES